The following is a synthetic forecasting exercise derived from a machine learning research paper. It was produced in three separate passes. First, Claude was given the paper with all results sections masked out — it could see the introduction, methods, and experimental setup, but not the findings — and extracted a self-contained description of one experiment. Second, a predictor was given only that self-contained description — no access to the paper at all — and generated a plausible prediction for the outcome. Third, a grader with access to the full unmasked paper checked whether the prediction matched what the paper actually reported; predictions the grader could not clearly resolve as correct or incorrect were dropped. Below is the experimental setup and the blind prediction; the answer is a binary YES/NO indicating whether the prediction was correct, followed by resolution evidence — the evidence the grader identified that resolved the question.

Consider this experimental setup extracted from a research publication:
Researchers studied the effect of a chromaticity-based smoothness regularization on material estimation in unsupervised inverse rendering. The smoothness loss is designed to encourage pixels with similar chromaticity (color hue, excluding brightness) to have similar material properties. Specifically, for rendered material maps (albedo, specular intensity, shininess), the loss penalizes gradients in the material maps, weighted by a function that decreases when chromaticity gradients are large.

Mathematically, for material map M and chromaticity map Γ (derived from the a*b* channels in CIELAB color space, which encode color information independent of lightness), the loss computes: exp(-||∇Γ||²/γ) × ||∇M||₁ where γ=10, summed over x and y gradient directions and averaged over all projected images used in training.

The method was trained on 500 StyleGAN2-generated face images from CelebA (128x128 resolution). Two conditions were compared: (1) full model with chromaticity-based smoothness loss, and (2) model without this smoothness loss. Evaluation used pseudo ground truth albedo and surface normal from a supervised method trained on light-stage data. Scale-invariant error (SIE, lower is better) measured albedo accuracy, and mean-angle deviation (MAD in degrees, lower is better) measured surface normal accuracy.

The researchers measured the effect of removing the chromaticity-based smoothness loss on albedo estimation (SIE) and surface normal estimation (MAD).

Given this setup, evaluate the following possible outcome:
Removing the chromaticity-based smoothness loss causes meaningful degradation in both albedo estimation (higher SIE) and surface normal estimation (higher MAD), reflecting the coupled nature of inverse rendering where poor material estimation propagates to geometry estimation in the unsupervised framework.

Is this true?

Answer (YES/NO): NO